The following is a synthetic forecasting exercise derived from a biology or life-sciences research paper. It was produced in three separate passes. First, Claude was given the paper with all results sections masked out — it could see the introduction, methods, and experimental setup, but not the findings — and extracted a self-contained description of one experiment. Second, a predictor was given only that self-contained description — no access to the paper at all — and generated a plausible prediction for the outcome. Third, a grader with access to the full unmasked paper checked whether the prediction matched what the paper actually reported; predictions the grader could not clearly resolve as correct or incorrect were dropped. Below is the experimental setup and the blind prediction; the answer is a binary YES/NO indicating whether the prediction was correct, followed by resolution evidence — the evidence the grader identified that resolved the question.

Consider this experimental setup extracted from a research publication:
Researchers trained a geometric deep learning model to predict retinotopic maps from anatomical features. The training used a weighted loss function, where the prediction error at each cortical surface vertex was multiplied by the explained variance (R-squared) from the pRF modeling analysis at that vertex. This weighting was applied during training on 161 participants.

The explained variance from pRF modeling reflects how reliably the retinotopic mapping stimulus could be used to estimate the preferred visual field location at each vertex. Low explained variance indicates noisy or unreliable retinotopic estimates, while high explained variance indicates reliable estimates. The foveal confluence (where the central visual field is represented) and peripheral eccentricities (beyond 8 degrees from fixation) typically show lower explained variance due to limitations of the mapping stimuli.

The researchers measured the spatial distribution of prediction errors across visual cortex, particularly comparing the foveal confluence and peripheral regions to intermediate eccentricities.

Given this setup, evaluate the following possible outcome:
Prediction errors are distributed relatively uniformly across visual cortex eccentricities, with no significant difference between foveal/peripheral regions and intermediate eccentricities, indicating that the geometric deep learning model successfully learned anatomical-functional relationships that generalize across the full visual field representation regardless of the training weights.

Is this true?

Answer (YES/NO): NO